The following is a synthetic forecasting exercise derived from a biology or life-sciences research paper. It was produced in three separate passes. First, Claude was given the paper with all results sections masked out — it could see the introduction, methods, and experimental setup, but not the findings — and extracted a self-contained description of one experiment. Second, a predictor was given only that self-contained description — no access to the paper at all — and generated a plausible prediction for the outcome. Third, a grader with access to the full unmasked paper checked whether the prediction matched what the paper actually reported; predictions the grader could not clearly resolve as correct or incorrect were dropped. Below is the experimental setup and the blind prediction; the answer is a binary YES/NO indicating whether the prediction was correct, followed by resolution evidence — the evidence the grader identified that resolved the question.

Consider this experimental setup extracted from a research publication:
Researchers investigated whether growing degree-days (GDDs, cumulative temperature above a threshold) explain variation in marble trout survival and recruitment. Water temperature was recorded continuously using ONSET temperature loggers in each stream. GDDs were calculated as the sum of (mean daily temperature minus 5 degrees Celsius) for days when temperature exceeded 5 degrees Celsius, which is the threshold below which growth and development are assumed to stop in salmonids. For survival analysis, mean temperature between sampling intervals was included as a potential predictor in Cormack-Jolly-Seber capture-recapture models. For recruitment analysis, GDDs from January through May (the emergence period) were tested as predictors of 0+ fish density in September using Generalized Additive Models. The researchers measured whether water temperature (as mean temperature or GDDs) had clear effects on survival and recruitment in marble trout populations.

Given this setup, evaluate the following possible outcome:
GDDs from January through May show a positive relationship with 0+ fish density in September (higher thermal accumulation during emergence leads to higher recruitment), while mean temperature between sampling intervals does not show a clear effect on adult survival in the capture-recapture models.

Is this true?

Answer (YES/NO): NO